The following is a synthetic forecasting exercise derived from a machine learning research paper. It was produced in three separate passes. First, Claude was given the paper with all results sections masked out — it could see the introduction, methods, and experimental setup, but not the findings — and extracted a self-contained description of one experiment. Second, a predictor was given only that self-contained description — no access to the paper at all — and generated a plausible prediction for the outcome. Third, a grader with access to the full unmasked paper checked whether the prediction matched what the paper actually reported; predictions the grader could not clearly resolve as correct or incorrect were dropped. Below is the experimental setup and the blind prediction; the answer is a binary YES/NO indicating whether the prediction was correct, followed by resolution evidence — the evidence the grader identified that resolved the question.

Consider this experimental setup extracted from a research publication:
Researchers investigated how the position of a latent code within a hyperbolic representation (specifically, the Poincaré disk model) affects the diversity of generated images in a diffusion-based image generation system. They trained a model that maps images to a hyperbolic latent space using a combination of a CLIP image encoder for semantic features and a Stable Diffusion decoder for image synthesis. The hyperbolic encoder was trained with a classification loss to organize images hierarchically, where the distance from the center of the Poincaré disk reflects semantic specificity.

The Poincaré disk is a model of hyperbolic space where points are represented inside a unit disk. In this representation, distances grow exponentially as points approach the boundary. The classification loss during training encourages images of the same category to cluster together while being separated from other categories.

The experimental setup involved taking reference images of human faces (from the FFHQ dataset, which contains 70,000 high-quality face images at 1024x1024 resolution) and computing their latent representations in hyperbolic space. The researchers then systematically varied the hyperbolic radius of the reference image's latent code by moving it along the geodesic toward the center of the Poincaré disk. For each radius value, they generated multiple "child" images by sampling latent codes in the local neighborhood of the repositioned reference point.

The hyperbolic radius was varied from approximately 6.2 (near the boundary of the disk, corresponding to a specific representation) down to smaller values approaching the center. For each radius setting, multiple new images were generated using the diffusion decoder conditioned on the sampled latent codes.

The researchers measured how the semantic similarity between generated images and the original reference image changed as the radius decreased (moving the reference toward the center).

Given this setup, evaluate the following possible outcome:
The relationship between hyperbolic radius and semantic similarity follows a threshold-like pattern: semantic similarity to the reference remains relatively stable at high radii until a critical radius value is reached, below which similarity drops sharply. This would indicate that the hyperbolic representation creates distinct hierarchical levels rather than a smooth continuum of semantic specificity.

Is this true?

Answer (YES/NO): NO